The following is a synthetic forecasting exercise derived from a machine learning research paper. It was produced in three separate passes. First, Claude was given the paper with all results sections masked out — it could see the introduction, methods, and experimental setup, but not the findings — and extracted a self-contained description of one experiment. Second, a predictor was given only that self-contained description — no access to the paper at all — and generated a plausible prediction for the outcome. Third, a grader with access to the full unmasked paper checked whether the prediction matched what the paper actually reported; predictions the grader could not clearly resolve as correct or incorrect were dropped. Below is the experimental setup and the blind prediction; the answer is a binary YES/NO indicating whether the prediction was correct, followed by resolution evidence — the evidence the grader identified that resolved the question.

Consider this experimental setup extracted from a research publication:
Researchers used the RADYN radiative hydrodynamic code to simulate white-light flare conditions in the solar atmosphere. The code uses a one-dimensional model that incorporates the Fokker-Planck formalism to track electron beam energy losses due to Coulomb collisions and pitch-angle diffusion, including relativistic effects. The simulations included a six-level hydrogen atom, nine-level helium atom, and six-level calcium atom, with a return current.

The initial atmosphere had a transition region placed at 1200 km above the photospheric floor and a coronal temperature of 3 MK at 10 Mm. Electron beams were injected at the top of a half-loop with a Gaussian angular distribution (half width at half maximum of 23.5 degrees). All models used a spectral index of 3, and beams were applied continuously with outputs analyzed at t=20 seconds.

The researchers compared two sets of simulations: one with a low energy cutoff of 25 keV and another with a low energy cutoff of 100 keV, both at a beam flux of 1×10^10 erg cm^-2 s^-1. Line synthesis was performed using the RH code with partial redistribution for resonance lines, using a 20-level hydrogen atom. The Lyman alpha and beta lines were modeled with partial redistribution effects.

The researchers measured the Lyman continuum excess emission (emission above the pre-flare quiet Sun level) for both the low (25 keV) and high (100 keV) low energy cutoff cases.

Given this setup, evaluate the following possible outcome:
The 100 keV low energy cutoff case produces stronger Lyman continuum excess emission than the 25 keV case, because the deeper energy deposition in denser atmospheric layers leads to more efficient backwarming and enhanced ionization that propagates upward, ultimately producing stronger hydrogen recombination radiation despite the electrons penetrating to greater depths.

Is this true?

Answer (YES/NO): NO